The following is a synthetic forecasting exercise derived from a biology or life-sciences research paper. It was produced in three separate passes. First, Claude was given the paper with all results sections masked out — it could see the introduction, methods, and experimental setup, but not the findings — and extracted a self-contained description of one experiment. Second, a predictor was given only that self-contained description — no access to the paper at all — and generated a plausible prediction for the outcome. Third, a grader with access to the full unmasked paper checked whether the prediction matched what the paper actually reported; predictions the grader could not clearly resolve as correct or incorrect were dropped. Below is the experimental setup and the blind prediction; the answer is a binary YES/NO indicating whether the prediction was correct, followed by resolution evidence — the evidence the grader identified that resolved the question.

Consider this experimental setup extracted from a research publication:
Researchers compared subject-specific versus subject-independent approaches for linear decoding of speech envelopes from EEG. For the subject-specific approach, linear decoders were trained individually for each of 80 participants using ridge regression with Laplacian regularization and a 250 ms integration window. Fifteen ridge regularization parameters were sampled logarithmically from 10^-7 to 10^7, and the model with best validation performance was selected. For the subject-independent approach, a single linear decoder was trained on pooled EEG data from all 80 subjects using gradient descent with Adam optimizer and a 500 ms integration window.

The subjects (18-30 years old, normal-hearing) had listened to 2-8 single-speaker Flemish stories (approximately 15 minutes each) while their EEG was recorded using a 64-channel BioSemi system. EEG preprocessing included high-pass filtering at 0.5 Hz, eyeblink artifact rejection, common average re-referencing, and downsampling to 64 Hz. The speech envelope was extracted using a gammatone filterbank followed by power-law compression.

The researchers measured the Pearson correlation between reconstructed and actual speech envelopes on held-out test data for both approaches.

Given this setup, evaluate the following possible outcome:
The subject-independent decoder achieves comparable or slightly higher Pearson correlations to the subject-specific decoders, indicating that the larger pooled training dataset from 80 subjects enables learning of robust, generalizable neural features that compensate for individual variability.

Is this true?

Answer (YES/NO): NO